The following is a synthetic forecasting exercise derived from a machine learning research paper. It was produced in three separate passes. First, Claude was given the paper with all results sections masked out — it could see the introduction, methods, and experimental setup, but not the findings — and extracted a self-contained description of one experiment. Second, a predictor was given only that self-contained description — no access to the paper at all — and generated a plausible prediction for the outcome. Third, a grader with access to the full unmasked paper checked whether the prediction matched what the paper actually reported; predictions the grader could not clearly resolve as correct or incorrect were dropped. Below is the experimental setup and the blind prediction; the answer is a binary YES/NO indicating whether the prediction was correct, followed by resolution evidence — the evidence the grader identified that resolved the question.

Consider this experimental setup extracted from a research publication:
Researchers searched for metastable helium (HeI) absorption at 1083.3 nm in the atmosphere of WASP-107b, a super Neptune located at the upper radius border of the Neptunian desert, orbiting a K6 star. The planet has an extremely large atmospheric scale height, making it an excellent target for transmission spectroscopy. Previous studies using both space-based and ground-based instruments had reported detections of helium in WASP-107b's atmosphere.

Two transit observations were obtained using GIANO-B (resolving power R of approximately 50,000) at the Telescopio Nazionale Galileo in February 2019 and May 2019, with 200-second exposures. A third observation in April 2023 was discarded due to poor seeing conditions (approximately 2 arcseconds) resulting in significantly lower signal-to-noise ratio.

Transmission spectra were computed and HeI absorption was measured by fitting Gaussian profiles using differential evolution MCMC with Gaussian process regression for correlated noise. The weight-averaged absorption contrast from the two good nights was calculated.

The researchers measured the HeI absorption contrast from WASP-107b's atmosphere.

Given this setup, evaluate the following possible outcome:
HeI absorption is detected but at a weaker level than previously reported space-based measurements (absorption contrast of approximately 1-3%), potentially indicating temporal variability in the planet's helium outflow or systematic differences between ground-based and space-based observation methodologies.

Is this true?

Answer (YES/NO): NO